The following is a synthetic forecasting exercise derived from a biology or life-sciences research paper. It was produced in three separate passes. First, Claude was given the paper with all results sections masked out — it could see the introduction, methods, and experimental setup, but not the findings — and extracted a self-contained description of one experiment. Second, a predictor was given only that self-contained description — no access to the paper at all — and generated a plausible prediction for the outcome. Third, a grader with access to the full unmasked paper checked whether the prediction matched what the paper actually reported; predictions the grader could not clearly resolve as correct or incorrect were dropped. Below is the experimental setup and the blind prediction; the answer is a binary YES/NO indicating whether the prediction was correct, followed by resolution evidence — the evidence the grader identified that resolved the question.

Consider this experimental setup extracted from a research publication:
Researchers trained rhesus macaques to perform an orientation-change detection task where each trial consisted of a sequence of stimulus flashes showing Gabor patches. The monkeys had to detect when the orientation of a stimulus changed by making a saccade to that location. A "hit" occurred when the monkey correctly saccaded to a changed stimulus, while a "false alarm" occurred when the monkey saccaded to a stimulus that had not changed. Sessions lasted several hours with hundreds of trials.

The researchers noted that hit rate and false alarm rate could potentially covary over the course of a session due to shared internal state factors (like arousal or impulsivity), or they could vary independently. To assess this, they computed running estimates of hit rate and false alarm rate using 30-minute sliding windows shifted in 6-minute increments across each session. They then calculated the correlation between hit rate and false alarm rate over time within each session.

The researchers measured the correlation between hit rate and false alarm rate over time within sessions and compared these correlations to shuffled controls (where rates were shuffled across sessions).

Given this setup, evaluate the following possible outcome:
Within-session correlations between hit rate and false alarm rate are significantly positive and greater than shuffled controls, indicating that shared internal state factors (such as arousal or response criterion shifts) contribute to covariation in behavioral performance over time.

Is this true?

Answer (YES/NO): YES